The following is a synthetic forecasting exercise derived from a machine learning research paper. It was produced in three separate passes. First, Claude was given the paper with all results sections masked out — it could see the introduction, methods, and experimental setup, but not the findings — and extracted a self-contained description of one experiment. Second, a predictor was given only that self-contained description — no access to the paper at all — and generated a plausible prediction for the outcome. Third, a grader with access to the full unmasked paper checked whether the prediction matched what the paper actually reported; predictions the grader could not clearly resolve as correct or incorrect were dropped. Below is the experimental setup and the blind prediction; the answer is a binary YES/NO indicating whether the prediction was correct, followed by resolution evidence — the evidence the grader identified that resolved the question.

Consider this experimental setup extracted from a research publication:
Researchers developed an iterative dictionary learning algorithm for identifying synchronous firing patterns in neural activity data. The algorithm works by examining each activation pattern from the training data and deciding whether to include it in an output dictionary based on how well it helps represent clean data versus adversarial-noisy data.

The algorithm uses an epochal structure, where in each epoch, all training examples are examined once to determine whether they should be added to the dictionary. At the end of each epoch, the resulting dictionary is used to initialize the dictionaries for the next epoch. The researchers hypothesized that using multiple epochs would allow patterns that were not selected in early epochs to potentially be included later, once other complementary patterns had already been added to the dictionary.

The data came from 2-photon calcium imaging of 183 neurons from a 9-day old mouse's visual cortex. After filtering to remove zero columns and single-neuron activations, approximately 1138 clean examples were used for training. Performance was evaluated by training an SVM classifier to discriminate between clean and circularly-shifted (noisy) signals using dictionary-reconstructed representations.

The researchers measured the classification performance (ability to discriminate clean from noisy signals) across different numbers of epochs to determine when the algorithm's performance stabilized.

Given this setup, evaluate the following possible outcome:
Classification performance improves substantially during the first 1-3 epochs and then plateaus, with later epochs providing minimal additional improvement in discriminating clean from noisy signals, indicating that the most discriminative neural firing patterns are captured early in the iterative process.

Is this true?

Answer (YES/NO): YES